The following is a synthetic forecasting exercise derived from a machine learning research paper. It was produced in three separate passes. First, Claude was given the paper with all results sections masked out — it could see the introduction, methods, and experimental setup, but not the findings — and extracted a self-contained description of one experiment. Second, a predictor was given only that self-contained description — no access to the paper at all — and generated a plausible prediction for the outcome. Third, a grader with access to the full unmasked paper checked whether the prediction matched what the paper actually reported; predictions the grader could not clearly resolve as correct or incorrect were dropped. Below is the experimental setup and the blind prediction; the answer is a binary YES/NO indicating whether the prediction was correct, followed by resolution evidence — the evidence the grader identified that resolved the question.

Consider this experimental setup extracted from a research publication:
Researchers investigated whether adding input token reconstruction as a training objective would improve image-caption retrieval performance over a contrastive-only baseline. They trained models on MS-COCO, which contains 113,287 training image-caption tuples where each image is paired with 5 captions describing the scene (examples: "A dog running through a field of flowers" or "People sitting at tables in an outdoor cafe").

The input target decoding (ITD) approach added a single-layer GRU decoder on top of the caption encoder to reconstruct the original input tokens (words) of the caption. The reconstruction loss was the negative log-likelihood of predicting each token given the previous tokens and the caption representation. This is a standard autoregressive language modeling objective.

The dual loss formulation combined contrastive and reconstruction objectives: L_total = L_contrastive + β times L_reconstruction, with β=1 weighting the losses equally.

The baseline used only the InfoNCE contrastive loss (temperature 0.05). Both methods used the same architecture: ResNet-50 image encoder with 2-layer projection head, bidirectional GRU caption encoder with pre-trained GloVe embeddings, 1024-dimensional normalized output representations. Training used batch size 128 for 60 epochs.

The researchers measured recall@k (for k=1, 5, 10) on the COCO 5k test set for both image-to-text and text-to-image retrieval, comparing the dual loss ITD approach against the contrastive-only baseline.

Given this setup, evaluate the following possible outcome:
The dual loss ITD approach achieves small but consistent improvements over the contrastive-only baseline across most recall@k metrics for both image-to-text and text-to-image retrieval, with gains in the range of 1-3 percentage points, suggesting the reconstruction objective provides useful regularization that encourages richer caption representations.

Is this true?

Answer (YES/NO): NO